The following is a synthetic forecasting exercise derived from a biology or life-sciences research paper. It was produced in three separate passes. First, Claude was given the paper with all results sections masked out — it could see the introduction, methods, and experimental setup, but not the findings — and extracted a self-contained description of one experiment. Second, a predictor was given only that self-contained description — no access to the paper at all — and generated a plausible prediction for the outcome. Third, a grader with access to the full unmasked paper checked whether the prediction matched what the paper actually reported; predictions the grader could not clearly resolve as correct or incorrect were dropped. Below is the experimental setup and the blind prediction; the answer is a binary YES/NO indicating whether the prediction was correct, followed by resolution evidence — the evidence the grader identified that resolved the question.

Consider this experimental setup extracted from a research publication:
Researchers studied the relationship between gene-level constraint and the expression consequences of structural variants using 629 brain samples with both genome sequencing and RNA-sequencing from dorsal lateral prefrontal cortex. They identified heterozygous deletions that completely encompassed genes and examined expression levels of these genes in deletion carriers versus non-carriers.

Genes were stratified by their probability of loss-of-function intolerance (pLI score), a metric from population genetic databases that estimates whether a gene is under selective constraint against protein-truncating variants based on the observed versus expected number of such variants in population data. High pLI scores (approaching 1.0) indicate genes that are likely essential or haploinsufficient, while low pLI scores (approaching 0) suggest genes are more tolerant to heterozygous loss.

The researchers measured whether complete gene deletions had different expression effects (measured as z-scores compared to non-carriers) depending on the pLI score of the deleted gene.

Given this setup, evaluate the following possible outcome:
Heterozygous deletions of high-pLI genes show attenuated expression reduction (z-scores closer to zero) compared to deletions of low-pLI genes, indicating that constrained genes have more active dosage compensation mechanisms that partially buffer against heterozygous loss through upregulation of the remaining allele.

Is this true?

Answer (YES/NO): NO